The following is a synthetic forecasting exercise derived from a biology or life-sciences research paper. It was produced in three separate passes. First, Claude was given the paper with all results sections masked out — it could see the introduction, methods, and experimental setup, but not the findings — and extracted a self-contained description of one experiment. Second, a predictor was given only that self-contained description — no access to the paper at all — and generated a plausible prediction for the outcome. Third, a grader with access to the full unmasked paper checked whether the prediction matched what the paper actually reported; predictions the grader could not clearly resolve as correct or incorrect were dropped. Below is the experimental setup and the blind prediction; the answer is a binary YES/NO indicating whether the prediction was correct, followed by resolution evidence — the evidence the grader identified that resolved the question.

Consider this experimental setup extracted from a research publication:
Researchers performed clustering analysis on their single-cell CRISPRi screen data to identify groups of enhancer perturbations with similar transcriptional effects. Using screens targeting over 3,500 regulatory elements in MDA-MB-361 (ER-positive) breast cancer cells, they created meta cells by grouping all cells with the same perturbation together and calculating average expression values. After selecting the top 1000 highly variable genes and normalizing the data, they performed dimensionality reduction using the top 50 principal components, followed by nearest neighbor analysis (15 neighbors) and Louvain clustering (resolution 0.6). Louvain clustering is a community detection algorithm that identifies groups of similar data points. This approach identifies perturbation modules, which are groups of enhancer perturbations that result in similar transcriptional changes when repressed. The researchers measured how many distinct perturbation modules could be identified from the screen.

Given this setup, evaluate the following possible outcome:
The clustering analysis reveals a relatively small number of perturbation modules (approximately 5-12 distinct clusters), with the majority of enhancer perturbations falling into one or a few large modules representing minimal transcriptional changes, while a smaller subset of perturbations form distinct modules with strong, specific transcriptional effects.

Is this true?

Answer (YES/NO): NO